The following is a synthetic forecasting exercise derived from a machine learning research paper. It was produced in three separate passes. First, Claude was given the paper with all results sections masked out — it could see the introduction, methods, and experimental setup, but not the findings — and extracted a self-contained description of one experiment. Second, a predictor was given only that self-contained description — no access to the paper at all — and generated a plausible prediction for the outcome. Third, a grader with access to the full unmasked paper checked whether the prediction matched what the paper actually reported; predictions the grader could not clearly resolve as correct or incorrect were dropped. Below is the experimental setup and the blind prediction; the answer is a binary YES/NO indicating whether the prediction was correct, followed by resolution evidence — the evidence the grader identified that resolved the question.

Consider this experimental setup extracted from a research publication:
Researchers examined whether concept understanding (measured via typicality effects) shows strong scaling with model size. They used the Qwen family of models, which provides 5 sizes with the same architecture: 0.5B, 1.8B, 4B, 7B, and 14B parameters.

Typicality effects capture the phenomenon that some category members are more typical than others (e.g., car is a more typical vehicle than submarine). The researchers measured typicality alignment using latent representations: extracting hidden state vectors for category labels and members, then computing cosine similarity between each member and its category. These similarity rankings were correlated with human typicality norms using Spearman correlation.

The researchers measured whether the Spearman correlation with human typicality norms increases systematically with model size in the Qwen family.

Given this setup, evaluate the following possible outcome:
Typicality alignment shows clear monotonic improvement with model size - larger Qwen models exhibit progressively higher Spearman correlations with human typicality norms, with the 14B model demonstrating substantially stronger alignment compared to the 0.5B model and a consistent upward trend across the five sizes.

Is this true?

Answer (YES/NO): NO